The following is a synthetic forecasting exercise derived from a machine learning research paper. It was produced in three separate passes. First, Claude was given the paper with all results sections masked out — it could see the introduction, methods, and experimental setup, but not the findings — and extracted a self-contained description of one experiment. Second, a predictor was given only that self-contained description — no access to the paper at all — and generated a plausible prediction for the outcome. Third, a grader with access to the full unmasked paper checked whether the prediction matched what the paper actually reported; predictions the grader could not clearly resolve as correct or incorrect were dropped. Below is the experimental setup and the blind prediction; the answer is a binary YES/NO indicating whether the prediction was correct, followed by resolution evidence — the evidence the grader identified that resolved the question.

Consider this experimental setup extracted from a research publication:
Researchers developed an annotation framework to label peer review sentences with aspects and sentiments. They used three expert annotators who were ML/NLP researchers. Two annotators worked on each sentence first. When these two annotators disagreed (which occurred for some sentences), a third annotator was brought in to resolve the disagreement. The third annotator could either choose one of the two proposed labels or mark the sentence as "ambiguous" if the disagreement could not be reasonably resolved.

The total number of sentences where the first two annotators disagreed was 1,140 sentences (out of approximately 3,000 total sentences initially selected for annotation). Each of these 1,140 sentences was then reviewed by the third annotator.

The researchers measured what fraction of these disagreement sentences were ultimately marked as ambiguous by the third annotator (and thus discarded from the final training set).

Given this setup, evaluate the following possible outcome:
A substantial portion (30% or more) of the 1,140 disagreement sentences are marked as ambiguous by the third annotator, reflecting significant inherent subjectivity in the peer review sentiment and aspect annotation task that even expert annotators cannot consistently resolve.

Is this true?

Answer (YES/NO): YES